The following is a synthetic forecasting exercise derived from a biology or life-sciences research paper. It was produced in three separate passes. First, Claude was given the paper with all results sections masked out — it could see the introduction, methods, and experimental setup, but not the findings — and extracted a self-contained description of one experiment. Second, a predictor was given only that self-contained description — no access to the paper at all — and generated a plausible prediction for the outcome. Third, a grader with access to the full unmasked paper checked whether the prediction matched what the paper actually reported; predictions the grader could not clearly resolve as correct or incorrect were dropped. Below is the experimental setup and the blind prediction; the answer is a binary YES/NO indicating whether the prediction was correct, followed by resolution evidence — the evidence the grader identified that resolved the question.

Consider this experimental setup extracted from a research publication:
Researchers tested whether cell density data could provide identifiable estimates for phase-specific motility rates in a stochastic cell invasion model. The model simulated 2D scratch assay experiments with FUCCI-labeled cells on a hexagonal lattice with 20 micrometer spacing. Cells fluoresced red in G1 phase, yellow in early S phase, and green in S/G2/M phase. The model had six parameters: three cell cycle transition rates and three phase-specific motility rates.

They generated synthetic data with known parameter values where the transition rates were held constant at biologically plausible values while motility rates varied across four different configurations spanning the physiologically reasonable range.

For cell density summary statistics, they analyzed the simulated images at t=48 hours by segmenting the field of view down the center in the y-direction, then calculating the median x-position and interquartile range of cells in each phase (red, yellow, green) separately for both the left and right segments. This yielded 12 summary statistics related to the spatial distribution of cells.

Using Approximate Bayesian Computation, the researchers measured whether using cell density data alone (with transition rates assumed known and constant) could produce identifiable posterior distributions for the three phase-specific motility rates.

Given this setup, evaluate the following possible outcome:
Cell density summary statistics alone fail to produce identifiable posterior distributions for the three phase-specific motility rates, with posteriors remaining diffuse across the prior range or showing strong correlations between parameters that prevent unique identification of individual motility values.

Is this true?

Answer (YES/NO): YES